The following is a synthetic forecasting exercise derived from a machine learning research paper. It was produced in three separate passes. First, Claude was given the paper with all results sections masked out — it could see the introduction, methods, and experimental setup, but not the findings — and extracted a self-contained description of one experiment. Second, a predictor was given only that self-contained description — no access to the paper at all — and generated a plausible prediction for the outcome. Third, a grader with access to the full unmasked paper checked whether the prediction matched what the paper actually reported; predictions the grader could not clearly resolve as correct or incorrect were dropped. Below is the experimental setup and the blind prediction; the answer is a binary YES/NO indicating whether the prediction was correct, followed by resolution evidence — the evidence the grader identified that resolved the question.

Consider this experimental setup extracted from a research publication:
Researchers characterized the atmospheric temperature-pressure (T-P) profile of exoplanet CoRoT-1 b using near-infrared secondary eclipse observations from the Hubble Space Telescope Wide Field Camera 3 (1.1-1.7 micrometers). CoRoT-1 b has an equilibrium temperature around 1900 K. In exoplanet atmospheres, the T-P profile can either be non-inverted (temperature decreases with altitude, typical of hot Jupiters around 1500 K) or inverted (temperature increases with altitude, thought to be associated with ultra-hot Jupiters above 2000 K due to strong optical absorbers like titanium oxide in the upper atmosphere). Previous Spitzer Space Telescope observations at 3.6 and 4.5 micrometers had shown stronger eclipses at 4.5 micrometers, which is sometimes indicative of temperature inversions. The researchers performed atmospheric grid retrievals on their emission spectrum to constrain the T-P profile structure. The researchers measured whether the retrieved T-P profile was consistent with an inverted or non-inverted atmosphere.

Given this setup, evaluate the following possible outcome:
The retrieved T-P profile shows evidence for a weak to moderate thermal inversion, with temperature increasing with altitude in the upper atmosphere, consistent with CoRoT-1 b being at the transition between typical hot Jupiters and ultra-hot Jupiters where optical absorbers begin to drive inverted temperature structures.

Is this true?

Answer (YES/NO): NO